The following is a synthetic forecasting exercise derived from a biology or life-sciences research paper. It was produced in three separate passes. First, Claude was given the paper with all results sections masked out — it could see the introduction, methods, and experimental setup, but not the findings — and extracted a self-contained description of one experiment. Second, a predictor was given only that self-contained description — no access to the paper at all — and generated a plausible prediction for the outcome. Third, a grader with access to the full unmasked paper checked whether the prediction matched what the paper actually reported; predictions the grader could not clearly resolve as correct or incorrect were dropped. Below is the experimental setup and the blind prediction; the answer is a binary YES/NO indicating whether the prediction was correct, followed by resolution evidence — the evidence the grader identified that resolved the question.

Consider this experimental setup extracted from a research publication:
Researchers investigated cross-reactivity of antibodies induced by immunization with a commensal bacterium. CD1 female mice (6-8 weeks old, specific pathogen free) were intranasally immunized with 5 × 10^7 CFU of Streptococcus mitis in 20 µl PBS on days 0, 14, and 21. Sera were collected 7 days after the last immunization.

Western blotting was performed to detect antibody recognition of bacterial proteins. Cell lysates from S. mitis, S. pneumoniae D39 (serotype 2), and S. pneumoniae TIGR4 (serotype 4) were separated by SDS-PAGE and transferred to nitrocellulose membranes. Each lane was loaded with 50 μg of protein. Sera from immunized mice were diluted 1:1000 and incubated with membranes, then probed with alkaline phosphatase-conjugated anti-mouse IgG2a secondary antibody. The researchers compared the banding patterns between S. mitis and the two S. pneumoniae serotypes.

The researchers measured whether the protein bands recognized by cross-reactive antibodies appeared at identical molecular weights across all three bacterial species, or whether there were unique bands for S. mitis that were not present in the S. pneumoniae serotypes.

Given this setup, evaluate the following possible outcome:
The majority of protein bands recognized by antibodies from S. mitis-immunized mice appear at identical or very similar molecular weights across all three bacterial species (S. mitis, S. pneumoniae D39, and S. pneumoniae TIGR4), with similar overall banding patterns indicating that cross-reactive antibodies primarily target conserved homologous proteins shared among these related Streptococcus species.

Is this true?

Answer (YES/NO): NO